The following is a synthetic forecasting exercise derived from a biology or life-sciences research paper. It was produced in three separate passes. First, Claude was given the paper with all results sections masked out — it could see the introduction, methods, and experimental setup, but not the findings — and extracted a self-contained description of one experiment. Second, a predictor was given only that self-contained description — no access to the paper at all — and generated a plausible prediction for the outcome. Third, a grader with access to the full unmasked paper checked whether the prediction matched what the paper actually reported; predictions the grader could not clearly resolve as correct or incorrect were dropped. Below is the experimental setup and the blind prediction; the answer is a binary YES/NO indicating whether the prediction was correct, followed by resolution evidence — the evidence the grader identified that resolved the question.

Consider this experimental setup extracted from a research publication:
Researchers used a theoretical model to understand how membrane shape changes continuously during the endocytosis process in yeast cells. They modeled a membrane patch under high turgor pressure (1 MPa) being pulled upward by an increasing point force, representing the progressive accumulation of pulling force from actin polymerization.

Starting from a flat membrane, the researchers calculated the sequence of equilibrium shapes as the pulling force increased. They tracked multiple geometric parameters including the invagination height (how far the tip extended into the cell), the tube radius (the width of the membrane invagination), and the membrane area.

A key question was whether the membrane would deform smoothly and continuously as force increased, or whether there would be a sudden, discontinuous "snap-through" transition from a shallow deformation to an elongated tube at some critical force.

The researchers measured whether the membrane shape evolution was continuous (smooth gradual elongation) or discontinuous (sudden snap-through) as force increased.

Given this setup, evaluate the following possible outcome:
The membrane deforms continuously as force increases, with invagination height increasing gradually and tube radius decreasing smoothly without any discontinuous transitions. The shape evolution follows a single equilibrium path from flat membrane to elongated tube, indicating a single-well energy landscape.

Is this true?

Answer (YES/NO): NO